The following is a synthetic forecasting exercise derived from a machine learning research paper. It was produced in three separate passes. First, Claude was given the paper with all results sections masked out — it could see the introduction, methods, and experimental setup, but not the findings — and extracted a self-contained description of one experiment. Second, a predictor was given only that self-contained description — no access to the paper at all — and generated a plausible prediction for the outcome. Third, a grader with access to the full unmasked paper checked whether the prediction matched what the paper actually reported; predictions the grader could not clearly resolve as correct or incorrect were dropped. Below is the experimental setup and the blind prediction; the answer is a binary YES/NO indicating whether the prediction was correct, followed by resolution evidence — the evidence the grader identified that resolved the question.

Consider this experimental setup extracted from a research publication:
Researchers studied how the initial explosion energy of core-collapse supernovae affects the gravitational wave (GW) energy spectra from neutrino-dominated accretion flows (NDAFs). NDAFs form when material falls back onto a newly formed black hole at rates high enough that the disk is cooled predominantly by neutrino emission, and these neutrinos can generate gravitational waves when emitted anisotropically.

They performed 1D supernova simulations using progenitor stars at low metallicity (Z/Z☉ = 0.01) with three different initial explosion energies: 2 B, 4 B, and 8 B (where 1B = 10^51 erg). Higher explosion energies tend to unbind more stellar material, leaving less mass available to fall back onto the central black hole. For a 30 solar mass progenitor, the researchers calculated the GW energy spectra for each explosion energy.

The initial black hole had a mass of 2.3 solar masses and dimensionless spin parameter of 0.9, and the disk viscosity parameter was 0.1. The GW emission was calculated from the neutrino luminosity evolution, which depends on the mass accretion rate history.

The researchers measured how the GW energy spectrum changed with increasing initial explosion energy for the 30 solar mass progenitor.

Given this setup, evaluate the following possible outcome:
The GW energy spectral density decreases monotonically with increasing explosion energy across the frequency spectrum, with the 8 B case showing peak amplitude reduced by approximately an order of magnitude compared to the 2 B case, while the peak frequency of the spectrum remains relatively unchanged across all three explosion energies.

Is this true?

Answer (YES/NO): NO